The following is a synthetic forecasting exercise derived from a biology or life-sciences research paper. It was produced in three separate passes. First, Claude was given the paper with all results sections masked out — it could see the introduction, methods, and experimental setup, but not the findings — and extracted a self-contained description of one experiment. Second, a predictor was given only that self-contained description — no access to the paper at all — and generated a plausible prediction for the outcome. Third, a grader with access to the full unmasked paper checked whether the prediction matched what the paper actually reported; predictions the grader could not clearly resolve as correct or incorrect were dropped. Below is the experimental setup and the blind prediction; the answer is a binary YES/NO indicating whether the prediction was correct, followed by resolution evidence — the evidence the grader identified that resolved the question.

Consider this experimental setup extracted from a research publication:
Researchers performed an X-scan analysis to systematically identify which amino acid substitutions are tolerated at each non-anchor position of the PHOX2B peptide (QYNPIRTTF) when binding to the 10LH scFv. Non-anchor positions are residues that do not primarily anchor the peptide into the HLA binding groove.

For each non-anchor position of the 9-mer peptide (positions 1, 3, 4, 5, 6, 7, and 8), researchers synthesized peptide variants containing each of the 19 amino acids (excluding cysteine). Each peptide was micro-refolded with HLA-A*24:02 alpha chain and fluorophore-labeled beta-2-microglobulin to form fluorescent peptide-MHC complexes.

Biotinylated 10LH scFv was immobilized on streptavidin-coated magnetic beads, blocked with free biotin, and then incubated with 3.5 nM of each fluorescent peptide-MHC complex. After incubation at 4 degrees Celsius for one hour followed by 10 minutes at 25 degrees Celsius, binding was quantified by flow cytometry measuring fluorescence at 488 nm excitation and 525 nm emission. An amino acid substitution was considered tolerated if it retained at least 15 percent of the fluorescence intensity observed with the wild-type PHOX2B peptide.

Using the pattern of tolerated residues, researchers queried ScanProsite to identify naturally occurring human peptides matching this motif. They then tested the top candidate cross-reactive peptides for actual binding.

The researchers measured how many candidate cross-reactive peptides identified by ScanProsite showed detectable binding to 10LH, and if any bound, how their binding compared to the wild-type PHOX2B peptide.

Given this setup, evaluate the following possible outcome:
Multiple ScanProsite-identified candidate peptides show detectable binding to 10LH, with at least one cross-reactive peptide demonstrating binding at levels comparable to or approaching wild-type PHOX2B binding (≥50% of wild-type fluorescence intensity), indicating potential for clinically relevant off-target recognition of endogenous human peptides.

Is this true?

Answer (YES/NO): NO